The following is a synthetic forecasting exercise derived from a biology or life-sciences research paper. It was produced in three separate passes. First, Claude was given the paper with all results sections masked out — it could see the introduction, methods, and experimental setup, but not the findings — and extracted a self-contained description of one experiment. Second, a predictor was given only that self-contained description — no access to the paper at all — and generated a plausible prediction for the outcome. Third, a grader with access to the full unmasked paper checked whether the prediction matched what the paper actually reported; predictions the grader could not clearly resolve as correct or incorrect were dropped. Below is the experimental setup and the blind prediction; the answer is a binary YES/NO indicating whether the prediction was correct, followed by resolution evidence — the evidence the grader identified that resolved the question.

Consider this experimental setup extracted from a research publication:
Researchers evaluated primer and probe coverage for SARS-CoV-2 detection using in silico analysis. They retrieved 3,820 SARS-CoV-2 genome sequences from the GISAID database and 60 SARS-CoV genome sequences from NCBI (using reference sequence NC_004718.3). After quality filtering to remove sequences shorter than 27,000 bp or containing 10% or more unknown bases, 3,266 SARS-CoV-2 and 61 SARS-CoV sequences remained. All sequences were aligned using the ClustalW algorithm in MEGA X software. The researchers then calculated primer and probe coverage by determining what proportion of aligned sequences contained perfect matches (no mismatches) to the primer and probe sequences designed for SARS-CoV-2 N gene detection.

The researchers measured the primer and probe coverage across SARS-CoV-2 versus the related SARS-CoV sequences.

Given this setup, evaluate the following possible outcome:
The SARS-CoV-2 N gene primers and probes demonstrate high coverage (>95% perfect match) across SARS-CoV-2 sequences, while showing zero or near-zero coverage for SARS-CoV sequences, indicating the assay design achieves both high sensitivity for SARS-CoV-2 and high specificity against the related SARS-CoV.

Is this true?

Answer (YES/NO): NO